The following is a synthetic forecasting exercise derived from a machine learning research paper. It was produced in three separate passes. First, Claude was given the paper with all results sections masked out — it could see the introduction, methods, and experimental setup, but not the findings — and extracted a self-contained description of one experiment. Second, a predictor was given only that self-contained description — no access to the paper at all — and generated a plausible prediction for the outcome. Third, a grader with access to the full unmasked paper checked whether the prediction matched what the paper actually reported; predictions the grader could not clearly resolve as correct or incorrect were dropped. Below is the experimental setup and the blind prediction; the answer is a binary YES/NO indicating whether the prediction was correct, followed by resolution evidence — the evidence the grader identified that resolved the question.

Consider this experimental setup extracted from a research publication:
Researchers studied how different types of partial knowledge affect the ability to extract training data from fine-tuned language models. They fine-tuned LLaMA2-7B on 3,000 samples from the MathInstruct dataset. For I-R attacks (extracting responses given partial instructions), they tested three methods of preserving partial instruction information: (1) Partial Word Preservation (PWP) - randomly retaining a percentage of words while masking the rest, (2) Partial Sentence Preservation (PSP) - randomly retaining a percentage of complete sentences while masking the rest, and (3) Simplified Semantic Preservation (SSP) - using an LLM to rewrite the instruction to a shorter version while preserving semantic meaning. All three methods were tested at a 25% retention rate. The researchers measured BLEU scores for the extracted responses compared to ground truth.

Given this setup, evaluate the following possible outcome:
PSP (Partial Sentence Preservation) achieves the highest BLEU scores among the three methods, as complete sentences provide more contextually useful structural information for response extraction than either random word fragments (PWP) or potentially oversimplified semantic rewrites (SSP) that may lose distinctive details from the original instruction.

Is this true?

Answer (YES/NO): NO